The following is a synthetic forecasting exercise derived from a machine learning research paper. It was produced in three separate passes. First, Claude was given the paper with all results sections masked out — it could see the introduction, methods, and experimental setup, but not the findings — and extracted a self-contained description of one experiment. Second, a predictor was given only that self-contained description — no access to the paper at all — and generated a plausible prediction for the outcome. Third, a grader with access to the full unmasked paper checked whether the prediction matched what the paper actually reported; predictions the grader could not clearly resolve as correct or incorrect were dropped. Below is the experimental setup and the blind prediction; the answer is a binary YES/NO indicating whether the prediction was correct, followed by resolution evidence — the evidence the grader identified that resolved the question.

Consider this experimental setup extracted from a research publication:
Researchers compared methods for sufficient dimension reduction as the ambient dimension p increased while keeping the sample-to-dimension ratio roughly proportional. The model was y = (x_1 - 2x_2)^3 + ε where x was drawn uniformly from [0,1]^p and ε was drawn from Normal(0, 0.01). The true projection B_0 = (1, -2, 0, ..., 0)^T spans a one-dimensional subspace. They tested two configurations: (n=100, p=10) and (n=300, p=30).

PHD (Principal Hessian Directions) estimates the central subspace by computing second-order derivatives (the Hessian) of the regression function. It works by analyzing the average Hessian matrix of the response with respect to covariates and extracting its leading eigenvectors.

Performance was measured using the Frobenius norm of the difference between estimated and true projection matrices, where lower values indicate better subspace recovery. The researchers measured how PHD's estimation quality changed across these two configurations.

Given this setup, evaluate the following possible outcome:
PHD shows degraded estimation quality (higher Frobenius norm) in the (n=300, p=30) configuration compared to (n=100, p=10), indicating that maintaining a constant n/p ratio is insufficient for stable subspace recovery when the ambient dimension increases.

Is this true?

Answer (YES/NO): YES